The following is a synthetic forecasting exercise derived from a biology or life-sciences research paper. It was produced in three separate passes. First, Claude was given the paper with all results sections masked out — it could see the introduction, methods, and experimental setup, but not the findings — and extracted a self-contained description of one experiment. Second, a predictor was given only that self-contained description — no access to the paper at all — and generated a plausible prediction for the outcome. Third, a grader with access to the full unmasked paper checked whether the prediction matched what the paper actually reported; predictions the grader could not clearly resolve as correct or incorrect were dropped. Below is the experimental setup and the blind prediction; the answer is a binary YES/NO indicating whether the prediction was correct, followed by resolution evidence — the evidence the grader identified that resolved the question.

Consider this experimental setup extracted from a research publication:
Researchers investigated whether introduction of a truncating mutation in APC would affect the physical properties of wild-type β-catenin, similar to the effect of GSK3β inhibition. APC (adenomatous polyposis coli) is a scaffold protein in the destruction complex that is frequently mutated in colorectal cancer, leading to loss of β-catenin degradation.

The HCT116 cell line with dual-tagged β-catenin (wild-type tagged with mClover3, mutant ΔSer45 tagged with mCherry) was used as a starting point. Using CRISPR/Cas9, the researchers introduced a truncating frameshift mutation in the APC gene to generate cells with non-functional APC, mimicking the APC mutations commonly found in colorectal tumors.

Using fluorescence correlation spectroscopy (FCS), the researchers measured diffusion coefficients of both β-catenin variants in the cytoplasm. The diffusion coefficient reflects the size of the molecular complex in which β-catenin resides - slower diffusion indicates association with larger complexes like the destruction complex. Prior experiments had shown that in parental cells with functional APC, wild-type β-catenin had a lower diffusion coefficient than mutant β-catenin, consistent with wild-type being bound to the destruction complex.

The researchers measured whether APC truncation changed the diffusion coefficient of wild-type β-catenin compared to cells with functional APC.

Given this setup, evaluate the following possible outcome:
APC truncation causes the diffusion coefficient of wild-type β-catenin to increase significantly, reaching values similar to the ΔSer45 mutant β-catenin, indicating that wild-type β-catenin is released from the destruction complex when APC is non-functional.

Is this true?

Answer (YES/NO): NO